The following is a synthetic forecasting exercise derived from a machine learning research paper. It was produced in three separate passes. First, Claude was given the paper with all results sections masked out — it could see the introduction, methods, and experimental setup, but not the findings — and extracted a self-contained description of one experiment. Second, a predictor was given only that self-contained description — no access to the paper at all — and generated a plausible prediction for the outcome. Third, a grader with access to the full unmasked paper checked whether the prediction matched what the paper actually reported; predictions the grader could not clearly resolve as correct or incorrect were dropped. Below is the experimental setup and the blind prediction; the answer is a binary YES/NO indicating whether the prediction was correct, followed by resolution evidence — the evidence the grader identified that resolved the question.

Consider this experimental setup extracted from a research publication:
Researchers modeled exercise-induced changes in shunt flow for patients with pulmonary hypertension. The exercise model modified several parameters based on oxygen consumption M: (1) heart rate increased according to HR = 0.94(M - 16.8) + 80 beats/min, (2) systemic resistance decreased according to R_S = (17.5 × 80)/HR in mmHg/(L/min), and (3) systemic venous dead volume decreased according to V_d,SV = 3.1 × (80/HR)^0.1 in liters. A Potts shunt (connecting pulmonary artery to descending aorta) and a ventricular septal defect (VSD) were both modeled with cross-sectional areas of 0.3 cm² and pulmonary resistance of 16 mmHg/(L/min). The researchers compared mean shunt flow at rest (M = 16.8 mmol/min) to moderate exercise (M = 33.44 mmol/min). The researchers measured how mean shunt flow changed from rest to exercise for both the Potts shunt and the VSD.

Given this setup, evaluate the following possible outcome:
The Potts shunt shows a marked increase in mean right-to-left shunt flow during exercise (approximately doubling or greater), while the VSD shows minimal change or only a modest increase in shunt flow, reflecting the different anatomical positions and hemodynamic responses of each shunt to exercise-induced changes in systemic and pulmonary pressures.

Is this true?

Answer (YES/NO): NO